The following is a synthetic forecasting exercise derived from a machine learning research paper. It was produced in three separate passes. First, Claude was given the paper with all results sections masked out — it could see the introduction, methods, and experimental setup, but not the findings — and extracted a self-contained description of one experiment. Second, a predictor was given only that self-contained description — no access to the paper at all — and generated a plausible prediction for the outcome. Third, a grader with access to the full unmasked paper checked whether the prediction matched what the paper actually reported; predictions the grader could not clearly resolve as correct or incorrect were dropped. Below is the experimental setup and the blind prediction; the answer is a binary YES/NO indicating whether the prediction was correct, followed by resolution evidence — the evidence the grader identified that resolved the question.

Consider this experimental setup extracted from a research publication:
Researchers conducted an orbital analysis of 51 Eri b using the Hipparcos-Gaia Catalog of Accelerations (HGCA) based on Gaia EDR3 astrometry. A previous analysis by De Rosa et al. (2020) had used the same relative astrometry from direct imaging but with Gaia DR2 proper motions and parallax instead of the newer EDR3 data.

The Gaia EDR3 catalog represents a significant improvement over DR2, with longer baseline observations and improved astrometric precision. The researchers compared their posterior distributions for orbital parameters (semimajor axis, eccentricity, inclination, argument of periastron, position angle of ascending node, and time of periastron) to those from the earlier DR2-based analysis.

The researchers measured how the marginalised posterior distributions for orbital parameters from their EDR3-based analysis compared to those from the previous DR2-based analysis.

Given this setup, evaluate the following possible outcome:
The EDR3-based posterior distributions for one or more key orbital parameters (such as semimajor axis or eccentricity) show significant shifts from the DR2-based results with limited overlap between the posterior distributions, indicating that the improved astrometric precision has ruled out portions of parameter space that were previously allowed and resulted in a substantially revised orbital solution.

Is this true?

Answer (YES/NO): NO